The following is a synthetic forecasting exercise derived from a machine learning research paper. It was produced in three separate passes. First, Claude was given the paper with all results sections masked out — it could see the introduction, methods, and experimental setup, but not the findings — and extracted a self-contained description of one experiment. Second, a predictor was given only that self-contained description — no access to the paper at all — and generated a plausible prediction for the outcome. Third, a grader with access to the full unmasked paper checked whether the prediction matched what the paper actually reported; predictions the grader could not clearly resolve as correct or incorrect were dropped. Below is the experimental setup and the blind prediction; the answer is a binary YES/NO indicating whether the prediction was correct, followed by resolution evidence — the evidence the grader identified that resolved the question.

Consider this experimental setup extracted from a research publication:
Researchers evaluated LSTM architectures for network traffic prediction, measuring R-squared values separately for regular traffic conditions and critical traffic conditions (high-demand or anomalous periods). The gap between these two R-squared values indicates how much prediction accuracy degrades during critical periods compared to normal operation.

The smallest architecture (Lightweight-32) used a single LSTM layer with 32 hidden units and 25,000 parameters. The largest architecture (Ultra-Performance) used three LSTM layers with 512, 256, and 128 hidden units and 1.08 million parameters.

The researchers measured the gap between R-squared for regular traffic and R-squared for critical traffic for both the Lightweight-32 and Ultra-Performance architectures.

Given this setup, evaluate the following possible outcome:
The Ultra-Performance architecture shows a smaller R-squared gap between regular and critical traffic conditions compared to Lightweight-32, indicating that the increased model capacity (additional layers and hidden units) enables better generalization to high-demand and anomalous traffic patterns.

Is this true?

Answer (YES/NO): YES